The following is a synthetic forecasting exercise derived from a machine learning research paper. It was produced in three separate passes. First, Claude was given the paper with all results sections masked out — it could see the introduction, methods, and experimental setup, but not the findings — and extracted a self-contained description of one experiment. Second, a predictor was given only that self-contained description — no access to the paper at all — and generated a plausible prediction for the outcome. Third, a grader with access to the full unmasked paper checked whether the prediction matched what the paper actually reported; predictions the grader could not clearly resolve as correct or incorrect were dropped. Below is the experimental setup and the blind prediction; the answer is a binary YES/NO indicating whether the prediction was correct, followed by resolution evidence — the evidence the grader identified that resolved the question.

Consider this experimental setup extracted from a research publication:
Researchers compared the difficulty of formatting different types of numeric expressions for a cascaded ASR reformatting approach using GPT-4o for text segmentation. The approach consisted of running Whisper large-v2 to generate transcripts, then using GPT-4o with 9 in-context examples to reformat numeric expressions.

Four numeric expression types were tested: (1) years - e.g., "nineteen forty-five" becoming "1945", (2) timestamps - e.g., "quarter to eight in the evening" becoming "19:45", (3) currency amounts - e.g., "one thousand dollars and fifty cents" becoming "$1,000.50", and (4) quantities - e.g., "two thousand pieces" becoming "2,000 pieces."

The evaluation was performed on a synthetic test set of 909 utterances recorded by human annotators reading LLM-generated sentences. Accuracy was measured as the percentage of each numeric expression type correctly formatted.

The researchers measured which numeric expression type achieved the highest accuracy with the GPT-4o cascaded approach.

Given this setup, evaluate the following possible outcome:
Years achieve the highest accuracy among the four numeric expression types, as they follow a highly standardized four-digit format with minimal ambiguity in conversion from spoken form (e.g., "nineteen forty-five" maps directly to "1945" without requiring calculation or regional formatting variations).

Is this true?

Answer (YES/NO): NO